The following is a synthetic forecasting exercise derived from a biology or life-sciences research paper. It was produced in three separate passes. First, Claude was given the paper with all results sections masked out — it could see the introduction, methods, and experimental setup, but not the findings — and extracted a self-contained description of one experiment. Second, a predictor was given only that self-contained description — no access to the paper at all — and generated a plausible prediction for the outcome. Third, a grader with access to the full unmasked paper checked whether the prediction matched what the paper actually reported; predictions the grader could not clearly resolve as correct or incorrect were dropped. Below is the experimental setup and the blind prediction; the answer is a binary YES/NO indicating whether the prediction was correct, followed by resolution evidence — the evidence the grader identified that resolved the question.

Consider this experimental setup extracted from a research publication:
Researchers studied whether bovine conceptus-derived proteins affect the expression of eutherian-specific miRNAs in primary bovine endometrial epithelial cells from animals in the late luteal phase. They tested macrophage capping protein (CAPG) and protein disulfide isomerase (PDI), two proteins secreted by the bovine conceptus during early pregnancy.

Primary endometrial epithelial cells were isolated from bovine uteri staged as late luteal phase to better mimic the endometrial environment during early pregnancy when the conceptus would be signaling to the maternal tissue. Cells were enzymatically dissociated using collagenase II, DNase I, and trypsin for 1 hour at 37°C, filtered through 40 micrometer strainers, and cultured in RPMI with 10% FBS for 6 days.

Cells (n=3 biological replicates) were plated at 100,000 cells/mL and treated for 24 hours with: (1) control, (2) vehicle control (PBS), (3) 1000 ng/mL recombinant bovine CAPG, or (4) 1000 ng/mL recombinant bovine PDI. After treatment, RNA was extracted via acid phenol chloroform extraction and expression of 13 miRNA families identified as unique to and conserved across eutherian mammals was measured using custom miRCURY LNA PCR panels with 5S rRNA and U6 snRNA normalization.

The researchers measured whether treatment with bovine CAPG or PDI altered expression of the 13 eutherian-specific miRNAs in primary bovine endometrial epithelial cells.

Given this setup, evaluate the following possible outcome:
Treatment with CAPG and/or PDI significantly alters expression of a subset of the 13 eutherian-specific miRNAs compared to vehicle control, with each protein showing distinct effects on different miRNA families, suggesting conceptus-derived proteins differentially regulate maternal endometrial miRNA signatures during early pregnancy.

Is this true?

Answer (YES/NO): YES